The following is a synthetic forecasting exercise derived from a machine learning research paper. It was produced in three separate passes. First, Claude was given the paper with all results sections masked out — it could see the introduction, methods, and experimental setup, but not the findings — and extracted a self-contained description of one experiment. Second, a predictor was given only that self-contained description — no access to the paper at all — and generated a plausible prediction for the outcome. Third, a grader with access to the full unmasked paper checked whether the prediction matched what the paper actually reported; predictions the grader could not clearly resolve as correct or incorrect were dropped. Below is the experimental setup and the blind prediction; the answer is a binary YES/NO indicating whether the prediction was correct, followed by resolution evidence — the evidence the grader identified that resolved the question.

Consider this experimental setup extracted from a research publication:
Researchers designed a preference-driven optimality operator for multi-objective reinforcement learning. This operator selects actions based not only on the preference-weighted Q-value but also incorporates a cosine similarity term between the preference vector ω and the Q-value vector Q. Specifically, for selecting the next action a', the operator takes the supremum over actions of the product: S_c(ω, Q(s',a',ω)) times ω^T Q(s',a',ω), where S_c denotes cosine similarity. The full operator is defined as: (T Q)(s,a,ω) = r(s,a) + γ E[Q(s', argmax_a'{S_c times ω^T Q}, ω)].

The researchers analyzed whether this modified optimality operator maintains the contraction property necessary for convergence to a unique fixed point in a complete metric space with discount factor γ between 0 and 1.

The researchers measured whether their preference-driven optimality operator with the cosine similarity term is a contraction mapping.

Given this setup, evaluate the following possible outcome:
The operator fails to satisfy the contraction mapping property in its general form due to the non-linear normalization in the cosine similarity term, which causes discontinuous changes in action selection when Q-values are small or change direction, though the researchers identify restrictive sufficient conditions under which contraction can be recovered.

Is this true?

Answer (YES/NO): NO